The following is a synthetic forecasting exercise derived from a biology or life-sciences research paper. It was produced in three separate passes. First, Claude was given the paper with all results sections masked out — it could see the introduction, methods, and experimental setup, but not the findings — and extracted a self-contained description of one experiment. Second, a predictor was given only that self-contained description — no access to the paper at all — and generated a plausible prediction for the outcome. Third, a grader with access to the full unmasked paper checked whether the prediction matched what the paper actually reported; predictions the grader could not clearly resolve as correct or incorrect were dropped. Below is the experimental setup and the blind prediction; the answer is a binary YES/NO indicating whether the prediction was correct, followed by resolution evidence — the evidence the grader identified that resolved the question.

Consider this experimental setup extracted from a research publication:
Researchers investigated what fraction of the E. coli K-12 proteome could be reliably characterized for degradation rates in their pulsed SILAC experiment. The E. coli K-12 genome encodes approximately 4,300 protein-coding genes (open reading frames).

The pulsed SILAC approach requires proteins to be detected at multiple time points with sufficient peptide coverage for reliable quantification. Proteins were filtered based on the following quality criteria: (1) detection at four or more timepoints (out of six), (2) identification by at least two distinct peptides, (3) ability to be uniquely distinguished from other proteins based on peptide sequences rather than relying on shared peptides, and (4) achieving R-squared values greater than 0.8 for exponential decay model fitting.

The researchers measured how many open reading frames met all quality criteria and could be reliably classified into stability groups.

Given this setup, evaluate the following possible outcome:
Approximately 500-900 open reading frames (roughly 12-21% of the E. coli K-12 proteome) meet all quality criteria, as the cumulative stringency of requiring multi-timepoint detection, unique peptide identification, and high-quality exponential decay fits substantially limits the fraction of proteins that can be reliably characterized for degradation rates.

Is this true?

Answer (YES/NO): NO